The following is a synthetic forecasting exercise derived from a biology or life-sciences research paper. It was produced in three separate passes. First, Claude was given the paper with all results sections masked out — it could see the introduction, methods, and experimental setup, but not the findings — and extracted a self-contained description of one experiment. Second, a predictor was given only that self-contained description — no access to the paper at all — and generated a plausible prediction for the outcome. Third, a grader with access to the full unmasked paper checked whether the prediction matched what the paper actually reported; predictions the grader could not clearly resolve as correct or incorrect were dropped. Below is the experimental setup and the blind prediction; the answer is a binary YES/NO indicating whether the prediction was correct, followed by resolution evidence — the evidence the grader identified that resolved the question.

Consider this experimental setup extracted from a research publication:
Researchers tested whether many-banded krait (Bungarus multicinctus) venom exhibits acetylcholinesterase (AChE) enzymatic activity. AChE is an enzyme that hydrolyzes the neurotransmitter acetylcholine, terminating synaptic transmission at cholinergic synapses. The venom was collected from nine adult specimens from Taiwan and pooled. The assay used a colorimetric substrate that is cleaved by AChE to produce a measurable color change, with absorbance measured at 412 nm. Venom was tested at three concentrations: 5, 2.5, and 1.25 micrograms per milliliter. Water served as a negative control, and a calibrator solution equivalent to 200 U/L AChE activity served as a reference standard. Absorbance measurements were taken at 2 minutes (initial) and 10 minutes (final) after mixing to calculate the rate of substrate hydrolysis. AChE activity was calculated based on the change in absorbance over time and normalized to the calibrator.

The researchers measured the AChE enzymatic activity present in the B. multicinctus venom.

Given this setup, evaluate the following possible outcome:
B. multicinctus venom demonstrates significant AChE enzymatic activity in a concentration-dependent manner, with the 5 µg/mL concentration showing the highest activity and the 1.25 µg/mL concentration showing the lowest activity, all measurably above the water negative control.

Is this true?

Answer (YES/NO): YES